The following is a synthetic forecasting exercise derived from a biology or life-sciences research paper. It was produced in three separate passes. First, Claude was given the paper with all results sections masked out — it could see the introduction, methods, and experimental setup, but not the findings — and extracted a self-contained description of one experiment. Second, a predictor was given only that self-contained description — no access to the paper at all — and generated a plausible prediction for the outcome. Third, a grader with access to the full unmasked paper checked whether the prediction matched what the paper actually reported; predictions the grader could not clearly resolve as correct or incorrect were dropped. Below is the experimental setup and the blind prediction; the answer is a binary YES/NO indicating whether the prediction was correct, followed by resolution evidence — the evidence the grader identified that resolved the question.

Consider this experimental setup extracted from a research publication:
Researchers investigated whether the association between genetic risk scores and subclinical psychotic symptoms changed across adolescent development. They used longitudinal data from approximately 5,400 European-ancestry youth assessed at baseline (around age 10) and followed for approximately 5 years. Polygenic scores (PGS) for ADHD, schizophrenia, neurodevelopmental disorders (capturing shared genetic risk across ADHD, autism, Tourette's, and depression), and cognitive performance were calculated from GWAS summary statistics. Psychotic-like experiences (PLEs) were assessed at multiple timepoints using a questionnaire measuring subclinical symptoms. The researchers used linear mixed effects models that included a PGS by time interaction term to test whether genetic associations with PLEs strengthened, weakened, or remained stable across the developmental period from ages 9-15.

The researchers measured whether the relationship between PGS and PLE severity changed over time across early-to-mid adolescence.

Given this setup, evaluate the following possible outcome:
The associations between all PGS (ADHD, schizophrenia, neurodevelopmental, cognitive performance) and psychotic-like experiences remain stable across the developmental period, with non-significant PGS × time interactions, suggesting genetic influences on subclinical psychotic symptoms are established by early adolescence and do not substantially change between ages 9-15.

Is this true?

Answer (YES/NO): NO